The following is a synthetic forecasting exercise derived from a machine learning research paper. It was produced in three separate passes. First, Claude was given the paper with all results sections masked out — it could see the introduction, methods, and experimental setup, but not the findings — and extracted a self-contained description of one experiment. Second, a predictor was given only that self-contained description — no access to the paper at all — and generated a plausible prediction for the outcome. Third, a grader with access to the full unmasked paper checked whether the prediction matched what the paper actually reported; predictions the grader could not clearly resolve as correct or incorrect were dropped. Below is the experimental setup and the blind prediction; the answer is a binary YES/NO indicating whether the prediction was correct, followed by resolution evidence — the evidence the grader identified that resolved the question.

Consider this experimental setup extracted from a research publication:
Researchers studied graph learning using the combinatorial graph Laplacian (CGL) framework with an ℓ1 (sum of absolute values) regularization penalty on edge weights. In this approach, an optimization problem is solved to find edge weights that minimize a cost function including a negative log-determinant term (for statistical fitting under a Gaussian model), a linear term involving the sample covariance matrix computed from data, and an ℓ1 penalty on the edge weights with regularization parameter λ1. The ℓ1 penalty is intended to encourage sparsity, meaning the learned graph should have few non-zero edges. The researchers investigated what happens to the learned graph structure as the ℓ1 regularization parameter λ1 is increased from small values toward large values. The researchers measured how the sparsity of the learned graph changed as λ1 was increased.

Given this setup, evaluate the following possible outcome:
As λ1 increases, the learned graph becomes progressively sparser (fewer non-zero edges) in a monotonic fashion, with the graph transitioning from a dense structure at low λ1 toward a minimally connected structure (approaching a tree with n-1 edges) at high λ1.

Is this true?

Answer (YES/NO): NO